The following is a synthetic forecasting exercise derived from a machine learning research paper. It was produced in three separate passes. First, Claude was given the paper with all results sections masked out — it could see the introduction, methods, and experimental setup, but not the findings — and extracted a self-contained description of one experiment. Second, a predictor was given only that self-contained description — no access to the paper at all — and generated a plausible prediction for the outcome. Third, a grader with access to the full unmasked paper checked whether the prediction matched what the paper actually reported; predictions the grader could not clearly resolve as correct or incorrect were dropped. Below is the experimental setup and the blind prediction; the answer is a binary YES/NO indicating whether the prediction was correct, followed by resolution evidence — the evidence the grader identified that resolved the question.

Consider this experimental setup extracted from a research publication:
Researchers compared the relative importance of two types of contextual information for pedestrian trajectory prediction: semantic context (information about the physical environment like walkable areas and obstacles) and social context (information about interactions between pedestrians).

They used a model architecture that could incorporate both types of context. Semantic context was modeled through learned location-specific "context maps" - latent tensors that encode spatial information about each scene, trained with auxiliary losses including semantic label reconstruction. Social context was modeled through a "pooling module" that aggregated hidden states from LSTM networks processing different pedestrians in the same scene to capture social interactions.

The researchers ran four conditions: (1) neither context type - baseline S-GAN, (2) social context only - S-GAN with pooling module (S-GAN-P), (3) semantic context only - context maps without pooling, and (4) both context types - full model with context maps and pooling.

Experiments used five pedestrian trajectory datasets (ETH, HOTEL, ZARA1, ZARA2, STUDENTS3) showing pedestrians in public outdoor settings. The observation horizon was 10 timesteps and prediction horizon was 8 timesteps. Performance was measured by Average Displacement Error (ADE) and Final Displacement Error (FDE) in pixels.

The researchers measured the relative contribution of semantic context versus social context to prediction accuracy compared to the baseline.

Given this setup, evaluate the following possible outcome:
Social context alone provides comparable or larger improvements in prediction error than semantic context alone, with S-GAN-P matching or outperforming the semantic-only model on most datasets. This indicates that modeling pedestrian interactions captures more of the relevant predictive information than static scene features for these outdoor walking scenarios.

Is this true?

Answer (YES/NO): NO